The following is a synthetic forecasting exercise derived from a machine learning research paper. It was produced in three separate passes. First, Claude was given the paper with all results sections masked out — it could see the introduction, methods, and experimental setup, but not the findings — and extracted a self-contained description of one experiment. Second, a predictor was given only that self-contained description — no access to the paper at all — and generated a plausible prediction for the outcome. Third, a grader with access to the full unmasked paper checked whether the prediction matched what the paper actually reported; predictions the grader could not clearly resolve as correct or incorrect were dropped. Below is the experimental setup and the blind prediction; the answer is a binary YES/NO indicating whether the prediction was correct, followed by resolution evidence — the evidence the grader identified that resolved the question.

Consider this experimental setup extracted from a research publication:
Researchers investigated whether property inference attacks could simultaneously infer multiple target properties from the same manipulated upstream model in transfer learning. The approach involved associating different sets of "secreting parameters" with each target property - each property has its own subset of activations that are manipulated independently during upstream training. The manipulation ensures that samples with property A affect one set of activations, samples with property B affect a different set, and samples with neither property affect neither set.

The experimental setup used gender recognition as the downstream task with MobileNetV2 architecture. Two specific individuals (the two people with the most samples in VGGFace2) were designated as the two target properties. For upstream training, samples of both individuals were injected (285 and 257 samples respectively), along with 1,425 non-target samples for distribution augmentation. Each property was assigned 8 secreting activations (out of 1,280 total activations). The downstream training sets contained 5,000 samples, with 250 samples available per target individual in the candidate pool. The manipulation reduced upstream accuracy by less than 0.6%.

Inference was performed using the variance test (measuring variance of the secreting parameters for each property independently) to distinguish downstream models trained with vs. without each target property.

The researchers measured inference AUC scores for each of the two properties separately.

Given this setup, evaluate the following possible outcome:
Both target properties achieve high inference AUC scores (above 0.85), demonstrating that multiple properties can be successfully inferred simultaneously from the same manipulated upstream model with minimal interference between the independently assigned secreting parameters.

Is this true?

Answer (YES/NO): YES